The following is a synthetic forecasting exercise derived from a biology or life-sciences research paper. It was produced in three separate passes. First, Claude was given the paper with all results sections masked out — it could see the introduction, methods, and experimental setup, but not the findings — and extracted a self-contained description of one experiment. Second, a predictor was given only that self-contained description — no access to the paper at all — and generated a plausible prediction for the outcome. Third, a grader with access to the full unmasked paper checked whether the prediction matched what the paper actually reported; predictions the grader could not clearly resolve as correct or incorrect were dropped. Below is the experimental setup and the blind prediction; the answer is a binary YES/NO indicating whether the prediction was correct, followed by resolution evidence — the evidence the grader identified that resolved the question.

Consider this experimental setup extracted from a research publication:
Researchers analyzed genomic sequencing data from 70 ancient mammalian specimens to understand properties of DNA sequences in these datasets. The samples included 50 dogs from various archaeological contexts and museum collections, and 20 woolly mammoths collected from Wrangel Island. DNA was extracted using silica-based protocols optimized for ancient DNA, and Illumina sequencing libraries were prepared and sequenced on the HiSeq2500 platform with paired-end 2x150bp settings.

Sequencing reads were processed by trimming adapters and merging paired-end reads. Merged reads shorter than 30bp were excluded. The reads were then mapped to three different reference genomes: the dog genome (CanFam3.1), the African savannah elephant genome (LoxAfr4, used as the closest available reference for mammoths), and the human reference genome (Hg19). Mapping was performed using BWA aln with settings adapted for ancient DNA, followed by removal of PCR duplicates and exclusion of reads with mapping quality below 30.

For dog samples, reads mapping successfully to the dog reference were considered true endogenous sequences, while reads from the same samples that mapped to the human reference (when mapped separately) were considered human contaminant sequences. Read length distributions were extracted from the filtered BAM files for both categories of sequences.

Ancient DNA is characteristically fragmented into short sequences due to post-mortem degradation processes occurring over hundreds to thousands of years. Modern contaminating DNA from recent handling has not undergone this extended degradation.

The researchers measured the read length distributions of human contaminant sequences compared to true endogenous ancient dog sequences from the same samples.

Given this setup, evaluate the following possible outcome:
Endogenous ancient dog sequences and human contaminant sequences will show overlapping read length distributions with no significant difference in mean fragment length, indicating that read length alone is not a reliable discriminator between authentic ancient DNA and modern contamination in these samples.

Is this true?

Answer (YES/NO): NO